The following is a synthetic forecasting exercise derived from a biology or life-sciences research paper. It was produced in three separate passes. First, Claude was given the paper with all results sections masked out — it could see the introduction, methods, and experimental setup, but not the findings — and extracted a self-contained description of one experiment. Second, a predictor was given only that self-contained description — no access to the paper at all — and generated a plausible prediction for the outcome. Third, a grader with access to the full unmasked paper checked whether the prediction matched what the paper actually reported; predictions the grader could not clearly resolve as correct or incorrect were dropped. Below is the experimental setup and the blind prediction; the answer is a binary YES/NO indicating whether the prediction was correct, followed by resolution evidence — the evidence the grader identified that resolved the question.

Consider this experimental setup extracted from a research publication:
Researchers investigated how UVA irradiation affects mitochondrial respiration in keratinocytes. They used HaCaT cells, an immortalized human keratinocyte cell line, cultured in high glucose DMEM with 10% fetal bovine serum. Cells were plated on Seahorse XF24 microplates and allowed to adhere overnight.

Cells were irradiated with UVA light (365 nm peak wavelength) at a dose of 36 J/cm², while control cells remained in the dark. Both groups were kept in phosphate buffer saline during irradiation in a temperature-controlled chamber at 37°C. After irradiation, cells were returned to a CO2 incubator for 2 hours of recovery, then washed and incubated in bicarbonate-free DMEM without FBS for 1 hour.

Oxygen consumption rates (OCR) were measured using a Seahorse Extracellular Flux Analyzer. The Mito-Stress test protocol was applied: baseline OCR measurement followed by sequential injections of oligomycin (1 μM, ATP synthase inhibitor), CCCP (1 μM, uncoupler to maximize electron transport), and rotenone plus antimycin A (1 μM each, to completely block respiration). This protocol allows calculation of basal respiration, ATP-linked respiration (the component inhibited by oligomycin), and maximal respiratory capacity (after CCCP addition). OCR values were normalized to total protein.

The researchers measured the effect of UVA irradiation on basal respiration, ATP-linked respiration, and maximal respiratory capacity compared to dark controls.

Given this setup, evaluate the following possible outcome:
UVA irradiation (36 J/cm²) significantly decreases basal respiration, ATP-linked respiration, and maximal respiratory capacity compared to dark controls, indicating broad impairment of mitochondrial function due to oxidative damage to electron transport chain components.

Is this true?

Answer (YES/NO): YES